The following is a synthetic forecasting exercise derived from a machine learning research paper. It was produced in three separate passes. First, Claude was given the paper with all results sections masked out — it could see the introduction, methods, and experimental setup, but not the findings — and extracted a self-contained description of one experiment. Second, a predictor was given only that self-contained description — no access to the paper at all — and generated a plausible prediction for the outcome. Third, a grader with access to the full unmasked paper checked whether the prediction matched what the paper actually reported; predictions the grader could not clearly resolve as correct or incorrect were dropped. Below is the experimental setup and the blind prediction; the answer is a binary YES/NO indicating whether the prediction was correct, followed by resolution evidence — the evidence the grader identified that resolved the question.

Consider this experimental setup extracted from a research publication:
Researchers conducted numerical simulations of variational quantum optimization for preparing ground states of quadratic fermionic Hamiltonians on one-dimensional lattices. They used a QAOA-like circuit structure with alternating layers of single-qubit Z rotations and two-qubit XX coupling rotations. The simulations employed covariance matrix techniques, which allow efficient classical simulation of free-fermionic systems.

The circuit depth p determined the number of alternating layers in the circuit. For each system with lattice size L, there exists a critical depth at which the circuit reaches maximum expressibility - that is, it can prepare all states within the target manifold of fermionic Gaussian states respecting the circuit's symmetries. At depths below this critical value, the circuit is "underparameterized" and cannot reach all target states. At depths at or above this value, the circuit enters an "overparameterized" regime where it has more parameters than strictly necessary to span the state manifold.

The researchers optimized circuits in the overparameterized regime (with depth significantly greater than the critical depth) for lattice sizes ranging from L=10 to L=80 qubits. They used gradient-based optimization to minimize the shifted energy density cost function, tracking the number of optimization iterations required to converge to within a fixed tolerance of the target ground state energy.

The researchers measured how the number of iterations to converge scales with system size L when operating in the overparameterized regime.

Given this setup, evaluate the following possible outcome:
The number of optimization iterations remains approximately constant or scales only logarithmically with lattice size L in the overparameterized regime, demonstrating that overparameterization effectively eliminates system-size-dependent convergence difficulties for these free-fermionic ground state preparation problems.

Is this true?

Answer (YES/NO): NO